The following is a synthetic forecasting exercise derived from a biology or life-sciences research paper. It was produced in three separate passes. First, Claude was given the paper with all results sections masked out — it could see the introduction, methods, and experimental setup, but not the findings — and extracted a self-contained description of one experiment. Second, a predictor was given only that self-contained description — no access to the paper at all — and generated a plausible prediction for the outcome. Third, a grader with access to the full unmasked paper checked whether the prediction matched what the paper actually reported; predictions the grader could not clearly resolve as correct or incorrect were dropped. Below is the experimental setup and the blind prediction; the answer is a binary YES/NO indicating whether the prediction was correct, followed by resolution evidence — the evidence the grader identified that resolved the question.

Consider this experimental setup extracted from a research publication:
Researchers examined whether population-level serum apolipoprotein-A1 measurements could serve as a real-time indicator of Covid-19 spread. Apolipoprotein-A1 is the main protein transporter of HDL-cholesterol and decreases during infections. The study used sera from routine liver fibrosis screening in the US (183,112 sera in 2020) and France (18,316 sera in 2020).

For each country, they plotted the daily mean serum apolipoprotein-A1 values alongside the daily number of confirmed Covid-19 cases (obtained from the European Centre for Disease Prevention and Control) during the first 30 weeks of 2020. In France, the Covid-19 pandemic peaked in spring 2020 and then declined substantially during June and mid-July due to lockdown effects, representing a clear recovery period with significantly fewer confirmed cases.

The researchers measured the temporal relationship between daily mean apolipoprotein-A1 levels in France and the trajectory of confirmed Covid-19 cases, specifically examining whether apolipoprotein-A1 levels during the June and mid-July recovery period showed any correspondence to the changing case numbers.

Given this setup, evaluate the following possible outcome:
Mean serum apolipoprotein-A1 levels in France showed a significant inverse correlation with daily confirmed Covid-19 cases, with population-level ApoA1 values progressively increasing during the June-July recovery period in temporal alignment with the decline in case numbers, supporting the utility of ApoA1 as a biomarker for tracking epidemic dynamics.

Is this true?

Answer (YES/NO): YES